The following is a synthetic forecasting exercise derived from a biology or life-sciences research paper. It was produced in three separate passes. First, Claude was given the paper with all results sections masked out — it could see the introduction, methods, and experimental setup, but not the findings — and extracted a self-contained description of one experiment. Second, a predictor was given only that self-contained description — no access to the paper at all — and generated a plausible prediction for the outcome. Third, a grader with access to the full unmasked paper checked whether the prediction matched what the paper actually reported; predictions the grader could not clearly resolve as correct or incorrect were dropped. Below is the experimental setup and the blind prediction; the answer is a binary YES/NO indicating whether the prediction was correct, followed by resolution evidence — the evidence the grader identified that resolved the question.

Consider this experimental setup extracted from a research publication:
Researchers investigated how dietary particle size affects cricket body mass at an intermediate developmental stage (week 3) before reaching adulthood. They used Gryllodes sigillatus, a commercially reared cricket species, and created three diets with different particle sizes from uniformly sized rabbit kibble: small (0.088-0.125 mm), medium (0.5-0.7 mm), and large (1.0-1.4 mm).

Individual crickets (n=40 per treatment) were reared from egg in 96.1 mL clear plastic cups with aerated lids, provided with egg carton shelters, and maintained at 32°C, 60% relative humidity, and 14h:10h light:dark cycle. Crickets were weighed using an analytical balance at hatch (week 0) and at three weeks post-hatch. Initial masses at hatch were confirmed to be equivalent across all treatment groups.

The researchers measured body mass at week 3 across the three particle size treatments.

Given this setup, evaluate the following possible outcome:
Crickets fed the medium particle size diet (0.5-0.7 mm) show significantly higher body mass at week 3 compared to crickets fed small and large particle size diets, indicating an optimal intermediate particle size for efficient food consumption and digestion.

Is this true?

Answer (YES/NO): NO